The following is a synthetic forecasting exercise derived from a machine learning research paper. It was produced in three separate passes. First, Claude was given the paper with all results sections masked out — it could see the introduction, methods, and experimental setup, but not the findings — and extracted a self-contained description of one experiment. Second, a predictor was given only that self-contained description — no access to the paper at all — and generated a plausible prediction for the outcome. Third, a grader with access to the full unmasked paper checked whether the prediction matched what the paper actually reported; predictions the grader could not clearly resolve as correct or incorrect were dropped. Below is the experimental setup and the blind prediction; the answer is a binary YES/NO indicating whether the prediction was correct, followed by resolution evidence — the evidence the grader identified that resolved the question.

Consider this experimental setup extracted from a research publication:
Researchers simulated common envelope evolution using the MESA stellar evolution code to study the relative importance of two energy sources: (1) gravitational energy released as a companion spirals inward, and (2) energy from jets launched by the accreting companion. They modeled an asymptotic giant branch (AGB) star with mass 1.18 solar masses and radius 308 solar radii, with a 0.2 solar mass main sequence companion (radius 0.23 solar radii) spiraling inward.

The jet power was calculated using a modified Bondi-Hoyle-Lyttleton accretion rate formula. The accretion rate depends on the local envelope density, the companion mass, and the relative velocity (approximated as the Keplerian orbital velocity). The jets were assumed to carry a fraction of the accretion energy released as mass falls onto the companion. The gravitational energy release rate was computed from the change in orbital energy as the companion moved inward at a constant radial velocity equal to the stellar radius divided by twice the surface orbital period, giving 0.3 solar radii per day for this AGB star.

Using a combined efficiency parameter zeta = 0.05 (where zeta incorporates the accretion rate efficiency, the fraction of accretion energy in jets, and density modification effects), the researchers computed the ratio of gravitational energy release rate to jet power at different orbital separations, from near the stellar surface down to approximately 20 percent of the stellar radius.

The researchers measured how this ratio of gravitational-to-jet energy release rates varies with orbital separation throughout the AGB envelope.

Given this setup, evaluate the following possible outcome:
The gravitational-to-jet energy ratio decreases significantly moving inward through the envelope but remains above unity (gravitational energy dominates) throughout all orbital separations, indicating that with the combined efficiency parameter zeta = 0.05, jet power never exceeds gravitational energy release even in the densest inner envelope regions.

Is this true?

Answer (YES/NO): NO